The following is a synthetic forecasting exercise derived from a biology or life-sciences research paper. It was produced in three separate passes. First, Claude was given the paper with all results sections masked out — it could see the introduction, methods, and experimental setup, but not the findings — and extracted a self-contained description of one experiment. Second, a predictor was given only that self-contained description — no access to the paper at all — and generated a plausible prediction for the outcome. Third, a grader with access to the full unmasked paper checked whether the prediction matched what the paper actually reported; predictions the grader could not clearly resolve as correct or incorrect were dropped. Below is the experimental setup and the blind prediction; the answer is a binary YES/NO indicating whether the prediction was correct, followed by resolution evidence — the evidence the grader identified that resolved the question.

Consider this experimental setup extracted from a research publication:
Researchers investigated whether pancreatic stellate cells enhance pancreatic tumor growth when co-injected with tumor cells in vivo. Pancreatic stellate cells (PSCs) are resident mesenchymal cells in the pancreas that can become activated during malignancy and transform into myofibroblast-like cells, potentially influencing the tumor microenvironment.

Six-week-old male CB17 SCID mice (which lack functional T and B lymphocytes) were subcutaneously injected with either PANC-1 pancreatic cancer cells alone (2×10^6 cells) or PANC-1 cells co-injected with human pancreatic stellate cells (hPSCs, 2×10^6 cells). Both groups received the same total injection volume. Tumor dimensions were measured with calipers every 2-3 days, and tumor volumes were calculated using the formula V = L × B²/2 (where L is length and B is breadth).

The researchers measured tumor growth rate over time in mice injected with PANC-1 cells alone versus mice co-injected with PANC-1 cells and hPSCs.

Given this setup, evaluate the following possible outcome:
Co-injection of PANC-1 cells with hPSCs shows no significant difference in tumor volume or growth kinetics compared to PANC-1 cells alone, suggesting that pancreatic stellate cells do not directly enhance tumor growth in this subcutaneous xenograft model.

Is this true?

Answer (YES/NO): NO